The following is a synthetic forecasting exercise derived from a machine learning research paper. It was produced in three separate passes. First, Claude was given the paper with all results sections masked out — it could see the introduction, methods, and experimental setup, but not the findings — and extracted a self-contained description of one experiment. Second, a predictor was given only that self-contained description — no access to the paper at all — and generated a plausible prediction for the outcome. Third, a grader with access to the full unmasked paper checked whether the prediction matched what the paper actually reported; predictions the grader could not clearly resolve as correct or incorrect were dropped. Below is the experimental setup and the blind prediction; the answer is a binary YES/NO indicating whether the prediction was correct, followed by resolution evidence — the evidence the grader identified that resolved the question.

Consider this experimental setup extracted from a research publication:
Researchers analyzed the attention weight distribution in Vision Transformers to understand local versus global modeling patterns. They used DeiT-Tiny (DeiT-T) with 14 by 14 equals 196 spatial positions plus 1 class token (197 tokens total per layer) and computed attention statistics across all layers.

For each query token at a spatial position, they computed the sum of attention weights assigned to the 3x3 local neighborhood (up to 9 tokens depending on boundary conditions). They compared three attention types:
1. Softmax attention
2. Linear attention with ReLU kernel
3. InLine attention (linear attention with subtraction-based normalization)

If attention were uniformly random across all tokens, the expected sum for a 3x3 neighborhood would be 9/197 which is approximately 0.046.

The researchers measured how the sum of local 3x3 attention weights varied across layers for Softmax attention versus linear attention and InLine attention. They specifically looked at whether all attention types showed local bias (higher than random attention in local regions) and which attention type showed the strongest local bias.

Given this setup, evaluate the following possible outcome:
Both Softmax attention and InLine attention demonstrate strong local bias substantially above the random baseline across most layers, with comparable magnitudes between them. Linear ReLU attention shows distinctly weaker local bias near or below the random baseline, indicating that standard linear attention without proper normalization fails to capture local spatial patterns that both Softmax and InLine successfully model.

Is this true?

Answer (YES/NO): NO